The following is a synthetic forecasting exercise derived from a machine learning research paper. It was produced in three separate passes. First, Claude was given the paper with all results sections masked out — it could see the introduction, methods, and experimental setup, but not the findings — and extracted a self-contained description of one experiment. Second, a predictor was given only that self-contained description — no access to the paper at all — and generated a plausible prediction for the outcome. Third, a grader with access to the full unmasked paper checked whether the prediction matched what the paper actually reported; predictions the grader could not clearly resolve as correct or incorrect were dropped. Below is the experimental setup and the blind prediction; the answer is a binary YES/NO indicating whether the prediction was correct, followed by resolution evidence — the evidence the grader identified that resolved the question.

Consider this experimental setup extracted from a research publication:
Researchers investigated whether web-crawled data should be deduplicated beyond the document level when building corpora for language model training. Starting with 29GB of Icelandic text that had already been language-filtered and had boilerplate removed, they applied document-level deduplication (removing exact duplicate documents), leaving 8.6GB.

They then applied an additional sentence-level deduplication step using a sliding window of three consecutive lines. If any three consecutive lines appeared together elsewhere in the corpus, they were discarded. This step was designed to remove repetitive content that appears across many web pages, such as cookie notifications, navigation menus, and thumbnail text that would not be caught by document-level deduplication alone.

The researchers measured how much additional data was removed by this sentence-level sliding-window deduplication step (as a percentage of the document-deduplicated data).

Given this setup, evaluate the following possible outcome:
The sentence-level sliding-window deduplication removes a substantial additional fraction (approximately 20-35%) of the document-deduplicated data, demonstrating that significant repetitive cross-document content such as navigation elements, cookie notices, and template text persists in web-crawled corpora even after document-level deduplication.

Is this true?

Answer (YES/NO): NO